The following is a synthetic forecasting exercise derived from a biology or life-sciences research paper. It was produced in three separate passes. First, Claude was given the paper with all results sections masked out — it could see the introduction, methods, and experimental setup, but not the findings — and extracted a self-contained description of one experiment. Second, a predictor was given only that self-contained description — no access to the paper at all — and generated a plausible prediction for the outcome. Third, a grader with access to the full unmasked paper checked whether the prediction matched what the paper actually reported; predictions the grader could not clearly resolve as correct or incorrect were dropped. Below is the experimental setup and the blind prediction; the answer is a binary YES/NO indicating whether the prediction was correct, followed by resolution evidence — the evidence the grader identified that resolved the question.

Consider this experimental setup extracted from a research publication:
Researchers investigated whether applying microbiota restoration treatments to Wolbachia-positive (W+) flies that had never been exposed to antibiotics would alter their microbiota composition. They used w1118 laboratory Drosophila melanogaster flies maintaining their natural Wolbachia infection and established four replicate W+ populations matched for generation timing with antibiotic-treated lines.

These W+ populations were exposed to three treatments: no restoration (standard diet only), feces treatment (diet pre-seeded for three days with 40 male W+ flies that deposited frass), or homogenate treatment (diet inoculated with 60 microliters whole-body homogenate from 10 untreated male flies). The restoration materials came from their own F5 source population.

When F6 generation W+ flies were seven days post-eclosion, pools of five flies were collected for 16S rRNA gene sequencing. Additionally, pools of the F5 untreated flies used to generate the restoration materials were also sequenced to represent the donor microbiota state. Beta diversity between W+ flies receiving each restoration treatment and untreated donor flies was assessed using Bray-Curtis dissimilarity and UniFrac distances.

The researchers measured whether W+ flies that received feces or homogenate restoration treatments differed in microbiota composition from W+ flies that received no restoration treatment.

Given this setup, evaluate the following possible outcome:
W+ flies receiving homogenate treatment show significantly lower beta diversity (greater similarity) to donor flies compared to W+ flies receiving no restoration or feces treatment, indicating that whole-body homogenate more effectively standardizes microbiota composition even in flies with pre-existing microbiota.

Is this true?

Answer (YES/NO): YES